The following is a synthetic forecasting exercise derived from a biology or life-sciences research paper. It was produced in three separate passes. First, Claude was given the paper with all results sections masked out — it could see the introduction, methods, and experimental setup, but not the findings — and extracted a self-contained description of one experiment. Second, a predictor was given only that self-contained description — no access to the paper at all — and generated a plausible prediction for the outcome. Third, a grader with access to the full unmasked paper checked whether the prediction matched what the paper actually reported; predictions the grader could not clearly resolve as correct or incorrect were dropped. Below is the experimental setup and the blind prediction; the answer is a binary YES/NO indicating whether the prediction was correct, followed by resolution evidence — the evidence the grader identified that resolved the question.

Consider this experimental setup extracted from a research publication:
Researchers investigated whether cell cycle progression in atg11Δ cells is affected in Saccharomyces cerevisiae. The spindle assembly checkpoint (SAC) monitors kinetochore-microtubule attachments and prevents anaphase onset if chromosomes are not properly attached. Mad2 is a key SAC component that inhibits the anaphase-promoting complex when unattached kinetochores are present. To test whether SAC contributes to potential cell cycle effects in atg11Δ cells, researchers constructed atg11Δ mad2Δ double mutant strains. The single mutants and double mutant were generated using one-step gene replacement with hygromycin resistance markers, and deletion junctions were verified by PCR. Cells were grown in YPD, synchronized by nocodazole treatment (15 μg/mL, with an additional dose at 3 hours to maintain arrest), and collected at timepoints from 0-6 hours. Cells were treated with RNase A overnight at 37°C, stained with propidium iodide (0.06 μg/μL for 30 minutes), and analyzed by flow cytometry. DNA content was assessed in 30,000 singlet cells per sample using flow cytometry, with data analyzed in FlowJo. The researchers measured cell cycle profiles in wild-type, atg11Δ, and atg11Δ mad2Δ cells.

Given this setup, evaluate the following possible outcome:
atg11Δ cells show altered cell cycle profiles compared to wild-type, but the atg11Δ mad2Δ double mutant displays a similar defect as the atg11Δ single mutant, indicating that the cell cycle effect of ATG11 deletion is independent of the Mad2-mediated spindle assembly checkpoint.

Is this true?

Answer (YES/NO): YES